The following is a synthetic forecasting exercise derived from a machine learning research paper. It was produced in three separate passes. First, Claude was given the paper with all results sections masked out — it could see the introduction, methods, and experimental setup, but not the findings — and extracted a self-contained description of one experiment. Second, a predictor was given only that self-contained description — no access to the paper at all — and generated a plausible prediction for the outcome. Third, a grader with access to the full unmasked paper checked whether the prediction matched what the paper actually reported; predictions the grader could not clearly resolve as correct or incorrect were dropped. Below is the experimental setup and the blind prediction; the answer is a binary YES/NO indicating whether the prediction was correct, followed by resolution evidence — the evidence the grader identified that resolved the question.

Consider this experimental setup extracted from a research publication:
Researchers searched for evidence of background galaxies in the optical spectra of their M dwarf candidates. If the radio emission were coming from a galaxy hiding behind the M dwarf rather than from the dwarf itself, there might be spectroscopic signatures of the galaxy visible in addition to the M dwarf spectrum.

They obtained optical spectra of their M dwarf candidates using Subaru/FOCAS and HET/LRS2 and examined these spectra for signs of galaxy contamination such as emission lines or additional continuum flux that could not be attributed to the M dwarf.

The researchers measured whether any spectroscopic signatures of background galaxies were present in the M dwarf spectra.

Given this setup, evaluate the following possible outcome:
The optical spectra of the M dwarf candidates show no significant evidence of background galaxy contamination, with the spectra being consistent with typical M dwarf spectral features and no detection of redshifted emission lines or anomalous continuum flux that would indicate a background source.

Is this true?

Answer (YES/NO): YES